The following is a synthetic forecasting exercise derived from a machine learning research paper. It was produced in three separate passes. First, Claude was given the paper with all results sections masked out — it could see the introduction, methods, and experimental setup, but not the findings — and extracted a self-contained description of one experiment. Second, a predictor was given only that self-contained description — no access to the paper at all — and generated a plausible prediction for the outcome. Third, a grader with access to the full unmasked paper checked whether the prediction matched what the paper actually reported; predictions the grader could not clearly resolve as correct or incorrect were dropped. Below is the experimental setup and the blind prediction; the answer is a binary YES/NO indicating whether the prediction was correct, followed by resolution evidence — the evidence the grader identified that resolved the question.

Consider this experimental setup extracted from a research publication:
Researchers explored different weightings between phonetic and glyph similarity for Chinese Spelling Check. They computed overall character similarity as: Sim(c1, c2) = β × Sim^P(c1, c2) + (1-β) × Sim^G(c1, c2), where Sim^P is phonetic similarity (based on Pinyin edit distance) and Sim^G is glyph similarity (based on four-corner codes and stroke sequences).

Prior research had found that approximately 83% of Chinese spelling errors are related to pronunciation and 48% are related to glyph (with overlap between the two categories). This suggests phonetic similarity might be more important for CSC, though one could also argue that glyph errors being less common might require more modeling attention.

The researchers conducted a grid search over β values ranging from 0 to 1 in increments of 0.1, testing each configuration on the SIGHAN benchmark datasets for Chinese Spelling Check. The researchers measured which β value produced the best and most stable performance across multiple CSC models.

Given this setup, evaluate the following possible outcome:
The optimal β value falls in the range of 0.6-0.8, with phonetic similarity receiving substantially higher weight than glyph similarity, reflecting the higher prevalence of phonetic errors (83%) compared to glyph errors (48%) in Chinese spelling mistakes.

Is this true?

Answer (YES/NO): YES